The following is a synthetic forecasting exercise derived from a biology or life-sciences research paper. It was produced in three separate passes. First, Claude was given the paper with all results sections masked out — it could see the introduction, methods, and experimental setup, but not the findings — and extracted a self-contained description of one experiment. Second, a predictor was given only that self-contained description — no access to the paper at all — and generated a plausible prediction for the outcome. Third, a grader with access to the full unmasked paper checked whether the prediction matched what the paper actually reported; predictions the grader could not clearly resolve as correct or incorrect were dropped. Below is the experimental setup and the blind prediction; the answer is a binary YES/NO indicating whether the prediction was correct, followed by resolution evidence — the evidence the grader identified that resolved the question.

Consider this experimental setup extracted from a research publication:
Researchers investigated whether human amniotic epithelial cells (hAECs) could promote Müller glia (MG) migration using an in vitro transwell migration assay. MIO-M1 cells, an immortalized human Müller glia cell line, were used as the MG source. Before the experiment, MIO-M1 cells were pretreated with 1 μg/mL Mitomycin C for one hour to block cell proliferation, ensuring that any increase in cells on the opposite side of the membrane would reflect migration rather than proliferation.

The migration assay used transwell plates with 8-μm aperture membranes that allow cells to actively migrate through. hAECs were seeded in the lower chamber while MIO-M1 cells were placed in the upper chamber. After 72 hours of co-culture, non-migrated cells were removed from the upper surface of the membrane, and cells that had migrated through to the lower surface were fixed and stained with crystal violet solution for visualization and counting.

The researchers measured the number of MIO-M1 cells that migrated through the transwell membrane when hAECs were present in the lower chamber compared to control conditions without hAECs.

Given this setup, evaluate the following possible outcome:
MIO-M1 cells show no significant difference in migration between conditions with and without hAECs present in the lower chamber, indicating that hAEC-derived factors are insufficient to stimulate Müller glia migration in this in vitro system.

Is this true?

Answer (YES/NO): NO